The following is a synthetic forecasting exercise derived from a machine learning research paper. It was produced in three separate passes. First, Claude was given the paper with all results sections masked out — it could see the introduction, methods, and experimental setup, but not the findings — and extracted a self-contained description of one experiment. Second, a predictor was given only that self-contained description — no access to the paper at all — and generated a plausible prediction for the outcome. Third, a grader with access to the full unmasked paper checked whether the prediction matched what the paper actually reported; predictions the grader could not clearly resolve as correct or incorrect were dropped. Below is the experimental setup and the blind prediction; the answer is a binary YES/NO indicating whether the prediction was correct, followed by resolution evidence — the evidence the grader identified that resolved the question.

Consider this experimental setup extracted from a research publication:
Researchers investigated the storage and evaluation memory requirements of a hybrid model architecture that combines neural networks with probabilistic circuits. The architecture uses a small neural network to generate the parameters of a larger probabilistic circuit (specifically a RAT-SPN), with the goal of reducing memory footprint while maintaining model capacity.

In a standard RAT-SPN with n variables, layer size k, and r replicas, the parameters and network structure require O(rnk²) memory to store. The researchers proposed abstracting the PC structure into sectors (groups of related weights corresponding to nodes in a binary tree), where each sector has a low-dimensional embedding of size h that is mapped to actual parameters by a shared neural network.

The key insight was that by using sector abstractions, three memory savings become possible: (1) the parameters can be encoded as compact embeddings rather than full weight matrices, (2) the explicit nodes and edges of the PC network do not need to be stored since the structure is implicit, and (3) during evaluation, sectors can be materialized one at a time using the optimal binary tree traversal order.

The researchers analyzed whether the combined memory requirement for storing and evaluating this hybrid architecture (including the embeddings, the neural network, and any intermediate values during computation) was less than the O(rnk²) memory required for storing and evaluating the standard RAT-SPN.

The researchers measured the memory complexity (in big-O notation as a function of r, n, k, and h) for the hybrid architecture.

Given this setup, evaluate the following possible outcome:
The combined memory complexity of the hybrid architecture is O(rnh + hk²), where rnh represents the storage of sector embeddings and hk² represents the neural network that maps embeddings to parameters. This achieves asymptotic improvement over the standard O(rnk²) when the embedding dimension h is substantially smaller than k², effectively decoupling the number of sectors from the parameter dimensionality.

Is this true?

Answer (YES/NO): NO